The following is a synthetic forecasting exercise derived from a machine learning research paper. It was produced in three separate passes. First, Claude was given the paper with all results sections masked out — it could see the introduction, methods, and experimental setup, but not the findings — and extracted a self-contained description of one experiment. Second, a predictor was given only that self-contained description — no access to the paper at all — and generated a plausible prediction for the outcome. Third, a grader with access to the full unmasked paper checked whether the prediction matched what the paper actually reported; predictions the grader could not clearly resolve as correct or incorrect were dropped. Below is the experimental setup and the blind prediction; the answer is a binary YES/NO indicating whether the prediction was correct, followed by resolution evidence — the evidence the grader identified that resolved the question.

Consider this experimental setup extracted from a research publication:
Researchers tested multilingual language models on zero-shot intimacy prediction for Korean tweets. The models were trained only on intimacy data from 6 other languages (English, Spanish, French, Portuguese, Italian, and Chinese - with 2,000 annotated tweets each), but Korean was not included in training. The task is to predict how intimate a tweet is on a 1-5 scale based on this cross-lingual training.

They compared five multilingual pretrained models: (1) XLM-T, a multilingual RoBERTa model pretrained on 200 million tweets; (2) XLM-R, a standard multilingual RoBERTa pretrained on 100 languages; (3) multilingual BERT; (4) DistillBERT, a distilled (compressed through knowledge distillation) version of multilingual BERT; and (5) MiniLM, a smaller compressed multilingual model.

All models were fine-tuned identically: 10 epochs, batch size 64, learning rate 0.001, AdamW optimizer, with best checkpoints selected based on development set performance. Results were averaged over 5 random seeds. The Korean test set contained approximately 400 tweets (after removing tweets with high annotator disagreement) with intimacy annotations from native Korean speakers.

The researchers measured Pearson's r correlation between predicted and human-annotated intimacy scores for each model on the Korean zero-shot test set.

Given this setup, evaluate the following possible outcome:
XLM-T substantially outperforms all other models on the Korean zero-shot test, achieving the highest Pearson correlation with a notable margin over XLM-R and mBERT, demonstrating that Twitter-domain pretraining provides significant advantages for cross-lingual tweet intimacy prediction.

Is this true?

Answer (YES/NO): NO